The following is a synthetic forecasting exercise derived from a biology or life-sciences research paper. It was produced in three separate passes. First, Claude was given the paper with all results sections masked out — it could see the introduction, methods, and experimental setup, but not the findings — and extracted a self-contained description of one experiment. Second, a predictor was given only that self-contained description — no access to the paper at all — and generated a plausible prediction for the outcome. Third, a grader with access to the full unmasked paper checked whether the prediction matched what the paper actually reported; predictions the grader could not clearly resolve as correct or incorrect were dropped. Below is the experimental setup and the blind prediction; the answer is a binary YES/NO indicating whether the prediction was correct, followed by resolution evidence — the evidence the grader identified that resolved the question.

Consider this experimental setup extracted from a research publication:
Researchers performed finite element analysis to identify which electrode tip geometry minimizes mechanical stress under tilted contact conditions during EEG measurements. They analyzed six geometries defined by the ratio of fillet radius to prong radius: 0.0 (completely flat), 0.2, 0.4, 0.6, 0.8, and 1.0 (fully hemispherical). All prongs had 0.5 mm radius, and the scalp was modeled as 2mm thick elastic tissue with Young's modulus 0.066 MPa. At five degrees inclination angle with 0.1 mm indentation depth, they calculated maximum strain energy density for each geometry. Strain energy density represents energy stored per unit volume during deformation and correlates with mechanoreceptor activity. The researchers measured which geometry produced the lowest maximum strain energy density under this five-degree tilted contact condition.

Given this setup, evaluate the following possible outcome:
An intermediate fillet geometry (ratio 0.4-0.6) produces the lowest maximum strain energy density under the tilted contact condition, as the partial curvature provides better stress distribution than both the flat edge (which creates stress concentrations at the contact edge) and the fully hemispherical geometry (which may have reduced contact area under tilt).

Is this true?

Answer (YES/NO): YES